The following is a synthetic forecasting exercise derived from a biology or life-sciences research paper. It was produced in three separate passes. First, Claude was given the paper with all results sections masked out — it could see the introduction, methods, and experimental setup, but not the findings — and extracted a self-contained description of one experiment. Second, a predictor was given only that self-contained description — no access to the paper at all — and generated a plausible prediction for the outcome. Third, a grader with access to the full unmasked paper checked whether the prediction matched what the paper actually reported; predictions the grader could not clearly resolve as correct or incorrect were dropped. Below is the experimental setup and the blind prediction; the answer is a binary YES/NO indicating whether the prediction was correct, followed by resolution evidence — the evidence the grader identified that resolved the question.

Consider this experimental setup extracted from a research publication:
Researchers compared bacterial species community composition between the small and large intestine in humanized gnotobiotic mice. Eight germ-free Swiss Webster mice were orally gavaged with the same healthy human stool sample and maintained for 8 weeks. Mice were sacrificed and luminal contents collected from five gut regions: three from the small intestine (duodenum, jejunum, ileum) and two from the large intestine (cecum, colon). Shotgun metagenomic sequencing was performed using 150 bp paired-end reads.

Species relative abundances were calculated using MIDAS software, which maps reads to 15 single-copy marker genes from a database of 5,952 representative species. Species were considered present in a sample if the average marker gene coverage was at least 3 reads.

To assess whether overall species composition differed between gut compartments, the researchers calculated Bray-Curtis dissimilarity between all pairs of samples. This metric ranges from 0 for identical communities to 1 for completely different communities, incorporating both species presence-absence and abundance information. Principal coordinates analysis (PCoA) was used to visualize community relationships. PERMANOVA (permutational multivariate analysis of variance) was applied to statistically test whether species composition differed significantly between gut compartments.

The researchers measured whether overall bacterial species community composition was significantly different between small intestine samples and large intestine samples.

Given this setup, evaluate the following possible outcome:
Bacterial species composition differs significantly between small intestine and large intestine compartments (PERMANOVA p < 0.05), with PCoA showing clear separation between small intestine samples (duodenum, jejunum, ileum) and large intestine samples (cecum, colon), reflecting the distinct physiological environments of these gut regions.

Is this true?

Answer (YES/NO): YES